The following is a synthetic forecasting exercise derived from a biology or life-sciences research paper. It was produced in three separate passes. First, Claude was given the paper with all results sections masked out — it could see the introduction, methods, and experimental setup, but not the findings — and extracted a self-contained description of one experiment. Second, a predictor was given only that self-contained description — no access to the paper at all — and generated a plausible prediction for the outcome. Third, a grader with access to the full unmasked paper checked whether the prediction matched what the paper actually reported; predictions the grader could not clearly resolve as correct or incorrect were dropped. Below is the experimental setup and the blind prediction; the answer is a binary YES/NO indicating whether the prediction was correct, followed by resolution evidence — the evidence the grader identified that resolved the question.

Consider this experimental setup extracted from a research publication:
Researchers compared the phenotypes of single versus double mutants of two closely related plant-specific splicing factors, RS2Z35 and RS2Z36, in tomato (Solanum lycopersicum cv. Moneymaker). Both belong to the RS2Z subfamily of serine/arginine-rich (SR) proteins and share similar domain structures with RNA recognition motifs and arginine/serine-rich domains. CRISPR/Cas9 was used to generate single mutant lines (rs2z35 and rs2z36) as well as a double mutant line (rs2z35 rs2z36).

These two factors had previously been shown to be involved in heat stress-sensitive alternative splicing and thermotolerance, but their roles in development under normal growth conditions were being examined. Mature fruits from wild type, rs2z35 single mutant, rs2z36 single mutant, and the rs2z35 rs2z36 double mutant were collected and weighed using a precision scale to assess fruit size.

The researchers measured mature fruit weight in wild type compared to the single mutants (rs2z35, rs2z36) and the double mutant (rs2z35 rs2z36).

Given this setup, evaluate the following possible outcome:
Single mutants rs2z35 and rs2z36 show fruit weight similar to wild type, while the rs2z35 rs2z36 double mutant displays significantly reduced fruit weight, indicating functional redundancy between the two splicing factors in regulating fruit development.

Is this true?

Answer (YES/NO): NO